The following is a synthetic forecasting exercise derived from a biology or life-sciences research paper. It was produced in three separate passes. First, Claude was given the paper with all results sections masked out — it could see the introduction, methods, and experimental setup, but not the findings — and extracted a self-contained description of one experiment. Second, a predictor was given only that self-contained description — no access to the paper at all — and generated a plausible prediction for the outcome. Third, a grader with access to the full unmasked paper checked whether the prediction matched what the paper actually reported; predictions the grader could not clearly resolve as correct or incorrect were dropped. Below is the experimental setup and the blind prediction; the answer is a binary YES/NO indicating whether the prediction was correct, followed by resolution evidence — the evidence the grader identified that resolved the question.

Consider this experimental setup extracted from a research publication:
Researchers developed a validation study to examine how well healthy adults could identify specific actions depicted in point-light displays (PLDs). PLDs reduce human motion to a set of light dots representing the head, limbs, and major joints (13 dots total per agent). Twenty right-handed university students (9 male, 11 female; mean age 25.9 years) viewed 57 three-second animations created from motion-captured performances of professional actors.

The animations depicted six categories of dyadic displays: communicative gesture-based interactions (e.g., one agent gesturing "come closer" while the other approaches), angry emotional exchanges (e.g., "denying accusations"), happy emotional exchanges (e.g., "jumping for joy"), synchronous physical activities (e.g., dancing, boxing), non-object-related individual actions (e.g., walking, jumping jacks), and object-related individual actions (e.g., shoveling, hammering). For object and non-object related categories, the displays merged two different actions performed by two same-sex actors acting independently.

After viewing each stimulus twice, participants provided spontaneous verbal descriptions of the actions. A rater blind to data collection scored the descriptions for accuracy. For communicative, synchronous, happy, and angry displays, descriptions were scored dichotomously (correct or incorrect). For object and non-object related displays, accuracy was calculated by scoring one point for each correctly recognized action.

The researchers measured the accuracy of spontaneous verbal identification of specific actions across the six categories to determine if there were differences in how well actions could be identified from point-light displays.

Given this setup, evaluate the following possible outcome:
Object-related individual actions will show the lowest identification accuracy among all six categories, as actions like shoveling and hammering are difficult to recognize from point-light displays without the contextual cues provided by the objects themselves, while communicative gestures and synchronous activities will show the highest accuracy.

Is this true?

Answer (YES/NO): NO